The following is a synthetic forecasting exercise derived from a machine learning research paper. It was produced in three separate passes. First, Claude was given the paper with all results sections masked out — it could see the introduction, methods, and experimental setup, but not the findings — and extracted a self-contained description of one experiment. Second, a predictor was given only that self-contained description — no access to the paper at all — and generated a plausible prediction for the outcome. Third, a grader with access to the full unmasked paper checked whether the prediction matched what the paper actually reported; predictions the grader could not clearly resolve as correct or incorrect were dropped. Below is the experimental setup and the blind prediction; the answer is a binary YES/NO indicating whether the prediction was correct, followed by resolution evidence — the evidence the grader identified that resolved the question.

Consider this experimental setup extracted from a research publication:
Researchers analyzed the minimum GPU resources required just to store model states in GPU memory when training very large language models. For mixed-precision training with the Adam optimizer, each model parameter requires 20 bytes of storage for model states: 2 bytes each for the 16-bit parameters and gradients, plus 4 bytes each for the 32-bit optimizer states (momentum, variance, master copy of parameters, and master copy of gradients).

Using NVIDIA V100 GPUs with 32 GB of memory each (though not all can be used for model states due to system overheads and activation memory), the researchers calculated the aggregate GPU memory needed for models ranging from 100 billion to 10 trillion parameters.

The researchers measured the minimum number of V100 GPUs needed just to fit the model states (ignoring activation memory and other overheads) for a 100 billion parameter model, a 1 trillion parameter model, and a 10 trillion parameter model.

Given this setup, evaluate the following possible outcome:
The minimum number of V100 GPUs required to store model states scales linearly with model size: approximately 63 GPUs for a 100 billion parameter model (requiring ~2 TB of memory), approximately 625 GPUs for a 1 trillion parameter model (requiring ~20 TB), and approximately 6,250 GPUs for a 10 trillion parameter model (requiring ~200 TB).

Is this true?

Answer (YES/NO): YES